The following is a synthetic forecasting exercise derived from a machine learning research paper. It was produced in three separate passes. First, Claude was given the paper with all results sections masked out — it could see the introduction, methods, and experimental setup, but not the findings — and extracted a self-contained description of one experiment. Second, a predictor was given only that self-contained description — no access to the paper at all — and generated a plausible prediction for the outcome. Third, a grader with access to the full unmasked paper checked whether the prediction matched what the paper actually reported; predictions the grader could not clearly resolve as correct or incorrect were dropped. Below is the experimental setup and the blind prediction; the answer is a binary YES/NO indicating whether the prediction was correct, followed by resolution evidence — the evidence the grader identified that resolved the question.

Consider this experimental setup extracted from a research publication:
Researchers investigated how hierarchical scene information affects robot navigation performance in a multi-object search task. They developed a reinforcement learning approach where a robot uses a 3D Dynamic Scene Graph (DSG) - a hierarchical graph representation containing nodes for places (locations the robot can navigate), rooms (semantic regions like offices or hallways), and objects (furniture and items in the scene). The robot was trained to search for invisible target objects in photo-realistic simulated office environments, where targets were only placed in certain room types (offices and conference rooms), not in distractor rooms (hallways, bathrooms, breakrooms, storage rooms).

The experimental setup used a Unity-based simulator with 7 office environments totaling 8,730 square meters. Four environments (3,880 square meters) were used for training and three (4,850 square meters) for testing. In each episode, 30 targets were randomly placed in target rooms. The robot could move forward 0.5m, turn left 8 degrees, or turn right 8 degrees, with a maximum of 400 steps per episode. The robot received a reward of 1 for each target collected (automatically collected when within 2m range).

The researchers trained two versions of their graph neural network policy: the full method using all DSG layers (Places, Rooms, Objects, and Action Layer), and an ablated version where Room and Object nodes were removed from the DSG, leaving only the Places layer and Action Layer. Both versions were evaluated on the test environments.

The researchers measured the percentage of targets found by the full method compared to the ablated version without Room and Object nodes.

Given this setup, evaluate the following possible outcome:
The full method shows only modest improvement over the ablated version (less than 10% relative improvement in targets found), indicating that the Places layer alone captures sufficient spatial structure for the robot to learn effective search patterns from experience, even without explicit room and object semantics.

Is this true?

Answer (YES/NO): YES